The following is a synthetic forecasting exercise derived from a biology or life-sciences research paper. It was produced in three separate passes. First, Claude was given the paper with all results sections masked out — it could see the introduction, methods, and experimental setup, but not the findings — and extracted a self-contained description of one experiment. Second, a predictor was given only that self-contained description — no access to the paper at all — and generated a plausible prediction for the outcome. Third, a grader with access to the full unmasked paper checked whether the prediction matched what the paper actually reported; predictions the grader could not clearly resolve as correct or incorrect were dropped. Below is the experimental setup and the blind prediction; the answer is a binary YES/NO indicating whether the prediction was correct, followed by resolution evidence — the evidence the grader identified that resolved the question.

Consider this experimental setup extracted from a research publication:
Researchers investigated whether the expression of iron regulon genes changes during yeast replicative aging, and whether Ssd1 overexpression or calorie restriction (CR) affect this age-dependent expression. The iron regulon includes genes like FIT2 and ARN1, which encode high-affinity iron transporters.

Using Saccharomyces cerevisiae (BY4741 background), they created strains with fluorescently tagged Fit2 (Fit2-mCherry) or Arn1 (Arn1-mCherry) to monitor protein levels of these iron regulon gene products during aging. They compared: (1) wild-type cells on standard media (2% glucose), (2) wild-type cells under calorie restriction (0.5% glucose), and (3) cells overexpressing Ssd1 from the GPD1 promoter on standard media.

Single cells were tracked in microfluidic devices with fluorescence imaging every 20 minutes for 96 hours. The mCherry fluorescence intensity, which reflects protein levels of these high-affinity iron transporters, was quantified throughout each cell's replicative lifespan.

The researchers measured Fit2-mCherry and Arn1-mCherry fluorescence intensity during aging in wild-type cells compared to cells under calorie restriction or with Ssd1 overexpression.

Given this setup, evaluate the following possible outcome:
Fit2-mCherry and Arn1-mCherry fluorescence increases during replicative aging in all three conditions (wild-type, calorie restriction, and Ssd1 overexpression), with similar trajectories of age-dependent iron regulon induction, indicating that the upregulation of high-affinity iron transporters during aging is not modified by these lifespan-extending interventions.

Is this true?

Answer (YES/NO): NO